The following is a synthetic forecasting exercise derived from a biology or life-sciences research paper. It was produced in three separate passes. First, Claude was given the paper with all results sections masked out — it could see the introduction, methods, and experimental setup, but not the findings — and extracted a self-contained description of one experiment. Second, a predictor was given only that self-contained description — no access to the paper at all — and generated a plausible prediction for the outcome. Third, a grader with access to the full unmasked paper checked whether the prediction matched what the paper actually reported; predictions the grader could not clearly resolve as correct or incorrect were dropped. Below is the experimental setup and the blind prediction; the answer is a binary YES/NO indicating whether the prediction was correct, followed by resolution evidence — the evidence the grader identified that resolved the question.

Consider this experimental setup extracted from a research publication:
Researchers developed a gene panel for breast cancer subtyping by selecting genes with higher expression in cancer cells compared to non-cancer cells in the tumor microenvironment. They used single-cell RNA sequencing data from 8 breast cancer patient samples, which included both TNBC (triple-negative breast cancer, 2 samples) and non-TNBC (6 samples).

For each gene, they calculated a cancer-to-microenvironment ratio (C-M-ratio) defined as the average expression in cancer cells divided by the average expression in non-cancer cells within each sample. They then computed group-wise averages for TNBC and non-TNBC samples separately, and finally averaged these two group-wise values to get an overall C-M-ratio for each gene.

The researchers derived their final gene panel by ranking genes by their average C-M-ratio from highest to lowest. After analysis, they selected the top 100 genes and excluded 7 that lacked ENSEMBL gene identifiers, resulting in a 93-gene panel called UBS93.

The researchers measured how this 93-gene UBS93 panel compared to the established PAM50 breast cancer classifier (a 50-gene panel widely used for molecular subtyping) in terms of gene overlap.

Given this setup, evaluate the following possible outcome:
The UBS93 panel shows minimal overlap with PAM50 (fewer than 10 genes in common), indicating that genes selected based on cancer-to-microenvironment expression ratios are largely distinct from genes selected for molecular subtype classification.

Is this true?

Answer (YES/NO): YES